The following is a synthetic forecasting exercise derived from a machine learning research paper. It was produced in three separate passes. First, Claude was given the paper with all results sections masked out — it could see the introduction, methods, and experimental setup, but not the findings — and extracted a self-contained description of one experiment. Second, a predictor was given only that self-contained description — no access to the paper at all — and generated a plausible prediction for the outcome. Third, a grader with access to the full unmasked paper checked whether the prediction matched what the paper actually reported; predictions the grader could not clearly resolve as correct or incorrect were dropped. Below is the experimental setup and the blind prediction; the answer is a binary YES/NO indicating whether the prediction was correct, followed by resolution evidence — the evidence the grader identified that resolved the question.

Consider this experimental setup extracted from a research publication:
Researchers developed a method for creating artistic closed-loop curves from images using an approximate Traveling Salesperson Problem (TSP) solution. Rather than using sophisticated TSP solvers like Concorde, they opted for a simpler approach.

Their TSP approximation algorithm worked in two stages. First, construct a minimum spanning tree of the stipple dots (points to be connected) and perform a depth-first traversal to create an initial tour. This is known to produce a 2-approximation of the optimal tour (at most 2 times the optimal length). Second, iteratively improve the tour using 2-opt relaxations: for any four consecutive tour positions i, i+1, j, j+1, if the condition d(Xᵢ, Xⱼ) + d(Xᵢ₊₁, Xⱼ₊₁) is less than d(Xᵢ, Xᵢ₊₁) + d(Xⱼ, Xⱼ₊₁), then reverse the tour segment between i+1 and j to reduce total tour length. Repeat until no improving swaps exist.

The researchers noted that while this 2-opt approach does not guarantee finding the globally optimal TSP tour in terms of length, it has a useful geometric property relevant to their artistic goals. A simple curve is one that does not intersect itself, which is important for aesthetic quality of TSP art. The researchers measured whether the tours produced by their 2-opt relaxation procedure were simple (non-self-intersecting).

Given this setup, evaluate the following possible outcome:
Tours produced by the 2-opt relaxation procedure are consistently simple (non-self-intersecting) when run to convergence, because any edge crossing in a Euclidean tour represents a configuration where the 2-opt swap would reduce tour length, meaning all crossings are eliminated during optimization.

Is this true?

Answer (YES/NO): YES